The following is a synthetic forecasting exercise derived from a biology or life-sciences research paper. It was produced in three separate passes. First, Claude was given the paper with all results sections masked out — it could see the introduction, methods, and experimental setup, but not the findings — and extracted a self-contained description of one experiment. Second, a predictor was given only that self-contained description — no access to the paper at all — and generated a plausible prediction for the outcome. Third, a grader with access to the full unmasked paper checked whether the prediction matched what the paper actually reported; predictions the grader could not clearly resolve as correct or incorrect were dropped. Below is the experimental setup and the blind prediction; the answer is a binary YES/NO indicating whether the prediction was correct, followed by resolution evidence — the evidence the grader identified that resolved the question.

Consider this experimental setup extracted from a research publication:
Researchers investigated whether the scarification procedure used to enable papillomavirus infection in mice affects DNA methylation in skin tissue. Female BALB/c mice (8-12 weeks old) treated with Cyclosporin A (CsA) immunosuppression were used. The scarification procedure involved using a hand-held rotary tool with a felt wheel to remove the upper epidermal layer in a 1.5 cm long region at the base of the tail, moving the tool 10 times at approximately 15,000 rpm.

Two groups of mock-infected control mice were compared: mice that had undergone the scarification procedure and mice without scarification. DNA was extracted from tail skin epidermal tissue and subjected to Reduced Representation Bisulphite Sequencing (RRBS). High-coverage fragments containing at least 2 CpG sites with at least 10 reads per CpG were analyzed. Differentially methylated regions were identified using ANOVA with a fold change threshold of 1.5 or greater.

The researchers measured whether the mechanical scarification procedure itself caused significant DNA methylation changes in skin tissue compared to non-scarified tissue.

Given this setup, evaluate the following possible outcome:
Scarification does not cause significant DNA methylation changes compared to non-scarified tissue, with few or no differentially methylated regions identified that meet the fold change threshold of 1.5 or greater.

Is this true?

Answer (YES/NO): YES